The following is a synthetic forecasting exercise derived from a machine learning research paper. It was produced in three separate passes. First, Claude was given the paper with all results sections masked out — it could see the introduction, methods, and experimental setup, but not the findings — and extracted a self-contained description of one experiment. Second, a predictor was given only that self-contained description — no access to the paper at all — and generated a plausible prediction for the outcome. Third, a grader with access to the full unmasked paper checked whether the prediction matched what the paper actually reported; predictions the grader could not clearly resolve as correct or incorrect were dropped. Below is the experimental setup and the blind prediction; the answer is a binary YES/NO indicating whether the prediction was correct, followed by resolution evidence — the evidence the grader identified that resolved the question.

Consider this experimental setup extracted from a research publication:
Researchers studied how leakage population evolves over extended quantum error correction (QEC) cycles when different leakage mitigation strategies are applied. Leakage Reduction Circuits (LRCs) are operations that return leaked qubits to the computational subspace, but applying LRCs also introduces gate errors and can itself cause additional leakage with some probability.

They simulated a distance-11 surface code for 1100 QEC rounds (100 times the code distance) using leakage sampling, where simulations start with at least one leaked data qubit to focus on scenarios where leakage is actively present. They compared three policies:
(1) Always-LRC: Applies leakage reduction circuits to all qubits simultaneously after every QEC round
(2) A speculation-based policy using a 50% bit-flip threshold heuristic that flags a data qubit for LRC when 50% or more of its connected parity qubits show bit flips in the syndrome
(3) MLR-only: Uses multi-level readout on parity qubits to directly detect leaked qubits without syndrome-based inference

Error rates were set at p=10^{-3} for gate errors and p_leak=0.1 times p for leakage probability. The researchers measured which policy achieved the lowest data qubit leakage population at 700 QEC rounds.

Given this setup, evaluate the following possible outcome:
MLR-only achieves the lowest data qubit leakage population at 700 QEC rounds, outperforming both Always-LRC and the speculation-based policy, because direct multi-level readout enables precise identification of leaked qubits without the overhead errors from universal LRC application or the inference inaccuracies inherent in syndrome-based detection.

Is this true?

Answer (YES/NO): NO